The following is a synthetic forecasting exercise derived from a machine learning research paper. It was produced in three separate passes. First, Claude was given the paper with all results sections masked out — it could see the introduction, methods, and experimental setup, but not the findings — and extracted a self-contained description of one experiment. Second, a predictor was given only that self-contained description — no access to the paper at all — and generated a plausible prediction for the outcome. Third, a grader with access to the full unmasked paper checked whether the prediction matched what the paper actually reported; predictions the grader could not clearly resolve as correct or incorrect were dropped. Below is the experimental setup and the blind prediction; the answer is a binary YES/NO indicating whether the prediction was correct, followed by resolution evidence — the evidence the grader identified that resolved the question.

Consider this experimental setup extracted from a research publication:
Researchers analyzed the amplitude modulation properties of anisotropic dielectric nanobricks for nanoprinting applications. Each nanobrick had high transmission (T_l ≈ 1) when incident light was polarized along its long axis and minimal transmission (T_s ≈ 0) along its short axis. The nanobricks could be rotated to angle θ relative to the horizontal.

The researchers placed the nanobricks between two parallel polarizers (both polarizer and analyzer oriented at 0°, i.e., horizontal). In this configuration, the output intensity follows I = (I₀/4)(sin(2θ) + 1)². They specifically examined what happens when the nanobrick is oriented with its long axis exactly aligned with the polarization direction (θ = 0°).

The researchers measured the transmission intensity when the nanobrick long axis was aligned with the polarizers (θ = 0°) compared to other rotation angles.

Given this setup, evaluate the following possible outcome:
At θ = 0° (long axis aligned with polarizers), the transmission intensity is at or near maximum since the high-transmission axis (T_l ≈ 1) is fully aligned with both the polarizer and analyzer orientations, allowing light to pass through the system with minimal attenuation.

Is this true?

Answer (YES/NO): NO